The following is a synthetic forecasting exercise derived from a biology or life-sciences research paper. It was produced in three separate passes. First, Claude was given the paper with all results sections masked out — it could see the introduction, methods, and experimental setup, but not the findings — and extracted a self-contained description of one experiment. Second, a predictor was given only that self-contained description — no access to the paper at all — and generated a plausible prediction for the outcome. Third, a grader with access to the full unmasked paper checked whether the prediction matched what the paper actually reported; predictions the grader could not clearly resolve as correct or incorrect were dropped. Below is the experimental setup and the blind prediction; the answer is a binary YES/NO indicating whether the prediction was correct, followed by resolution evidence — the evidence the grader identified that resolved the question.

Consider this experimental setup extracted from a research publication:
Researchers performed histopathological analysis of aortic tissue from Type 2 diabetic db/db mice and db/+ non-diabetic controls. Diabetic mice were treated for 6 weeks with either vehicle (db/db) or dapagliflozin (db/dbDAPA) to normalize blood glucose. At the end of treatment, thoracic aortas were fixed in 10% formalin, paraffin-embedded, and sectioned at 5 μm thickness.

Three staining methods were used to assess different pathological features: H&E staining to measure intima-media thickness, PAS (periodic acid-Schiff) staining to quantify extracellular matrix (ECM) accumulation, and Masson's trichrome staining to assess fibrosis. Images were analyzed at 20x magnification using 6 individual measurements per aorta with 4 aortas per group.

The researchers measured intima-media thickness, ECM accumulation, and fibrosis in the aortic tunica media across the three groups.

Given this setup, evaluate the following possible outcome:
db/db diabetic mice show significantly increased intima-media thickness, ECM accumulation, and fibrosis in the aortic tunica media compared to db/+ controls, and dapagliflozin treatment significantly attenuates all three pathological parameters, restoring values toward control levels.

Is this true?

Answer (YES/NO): NO